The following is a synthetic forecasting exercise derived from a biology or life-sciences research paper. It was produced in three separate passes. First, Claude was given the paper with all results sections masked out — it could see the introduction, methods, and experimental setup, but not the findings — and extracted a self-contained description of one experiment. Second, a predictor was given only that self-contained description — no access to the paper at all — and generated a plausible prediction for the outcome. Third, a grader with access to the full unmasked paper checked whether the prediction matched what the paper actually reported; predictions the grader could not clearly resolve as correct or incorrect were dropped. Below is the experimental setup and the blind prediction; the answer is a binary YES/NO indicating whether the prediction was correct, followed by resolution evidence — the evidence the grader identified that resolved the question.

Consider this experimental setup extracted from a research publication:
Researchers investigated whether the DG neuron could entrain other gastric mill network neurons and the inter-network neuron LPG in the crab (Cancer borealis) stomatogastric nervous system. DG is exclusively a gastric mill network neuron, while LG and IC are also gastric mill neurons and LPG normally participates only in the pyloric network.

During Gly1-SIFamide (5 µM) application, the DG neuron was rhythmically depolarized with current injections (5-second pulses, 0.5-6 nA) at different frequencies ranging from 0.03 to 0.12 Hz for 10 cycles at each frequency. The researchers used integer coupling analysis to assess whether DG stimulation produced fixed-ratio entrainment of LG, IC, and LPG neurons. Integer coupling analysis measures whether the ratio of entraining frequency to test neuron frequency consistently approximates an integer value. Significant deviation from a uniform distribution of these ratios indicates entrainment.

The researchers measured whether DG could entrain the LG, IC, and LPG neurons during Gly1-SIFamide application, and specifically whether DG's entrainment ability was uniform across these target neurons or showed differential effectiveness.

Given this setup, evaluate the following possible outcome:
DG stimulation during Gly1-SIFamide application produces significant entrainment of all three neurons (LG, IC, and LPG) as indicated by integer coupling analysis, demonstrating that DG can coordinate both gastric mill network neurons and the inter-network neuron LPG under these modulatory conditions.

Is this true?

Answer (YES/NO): YES